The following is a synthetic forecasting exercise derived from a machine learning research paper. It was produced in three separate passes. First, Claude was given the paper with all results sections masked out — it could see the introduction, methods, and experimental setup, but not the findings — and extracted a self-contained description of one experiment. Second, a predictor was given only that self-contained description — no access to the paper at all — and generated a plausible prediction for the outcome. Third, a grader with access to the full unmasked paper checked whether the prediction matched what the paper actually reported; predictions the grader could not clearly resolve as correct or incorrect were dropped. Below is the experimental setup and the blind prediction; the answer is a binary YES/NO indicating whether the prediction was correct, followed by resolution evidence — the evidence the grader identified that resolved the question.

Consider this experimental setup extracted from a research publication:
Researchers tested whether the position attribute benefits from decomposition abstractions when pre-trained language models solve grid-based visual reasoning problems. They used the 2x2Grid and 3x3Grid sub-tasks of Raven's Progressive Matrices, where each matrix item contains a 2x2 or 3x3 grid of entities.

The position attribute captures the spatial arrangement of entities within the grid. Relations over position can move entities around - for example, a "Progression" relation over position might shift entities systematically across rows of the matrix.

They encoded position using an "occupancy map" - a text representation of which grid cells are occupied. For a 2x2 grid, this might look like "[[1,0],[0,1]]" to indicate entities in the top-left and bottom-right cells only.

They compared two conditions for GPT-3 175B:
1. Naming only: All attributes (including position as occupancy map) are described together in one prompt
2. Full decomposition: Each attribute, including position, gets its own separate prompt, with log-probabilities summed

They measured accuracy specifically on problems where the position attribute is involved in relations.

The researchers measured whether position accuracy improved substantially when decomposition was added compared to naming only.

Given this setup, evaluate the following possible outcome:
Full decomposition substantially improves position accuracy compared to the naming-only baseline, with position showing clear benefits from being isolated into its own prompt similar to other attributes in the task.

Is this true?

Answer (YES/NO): YES